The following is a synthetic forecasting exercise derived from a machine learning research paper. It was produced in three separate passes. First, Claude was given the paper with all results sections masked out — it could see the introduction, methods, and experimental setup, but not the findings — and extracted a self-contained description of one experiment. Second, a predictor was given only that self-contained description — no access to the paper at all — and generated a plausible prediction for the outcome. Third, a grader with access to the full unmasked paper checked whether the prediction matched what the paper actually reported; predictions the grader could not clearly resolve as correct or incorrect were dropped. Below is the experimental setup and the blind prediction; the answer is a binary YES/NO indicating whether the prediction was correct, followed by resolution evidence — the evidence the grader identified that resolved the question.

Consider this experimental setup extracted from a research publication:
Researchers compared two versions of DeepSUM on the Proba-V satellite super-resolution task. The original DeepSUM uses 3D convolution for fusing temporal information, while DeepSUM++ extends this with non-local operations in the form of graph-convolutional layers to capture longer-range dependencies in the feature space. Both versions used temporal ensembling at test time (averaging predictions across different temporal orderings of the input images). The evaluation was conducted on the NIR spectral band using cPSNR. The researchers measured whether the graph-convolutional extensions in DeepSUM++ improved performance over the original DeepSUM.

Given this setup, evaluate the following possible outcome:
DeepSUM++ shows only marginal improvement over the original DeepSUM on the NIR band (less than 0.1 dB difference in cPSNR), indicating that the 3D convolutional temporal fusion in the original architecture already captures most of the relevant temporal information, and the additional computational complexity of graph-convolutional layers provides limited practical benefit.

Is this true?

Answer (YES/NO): YES